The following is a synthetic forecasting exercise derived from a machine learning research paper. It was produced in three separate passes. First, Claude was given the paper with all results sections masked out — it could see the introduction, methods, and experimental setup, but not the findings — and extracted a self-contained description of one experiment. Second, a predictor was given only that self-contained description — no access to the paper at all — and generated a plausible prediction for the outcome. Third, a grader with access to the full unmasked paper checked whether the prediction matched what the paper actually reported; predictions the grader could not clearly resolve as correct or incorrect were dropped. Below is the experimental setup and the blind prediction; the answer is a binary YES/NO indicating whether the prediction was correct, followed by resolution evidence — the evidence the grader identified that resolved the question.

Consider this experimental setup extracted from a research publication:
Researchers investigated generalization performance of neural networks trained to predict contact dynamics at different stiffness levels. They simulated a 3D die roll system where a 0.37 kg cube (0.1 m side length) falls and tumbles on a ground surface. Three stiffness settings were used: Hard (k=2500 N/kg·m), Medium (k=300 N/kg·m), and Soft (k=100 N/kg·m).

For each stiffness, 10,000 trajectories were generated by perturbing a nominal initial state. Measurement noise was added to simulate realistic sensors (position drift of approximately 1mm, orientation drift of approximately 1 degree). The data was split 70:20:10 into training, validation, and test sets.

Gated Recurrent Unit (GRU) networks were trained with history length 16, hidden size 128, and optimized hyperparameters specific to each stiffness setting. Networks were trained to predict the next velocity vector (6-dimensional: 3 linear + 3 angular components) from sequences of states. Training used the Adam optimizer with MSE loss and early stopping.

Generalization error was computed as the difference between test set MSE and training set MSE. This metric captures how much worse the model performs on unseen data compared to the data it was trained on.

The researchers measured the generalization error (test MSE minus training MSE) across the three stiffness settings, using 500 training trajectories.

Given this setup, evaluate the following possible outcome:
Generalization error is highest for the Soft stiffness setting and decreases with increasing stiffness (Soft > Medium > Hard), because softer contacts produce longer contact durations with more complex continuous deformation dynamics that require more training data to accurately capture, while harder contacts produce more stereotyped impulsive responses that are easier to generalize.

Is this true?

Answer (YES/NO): NO